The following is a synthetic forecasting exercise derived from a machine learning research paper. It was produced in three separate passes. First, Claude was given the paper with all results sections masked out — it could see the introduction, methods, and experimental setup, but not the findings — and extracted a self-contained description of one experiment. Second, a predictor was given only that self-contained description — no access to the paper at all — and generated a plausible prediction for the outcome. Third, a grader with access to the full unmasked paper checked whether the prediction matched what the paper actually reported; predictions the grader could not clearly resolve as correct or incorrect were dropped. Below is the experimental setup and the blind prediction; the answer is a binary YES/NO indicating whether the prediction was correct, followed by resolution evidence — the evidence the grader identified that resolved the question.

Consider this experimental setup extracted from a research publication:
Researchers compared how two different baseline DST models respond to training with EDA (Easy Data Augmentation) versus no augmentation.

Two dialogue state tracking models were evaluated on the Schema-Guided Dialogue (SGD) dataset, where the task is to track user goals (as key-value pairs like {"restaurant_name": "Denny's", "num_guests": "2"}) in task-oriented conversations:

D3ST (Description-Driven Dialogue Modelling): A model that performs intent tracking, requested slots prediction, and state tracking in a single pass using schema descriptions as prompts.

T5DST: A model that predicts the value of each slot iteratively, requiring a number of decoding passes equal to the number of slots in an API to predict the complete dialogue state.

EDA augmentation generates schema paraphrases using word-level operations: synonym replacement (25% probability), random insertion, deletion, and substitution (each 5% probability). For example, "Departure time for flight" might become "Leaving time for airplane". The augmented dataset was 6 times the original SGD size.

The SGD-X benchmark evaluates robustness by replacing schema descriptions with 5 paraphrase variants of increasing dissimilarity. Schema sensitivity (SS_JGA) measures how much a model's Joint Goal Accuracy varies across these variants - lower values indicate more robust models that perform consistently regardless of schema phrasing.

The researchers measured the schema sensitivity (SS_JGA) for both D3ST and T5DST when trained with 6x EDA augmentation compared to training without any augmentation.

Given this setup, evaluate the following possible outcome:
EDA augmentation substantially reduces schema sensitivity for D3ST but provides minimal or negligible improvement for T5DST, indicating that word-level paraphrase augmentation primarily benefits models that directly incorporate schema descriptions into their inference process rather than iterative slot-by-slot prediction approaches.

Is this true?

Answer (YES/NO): YES